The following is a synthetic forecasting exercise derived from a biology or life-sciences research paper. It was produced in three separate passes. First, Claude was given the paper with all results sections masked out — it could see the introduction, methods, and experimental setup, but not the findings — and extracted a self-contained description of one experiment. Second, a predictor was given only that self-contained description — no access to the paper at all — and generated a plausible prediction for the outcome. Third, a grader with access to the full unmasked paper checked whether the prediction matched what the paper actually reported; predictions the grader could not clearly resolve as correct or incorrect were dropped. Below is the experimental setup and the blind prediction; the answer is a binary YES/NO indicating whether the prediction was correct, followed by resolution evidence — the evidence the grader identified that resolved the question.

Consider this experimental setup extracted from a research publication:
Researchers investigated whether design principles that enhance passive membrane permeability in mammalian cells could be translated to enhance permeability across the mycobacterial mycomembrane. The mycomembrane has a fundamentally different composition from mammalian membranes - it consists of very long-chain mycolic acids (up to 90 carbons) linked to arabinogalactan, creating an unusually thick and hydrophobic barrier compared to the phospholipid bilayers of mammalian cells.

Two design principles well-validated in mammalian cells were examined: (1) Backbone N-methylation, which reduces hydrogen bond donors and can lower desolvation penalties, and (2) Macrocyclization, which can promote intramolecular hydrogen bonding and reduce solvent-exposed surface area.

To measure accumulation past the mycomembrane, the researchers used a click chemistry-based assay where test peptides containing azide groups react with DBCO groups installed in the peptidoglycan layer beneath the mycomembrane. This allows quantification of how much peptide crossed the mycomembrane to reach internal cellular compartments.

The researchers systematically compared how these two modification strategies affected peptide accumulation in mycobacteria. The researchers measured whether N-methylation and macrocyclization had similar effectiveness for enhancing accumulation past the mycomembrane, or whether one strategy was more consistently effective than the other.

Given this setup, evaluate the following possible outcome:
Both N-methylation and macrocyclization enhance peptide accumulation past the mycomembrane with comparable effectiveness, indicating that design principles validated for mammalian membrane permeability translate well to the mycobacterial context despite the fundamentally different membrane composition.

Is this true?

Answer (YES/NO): NO